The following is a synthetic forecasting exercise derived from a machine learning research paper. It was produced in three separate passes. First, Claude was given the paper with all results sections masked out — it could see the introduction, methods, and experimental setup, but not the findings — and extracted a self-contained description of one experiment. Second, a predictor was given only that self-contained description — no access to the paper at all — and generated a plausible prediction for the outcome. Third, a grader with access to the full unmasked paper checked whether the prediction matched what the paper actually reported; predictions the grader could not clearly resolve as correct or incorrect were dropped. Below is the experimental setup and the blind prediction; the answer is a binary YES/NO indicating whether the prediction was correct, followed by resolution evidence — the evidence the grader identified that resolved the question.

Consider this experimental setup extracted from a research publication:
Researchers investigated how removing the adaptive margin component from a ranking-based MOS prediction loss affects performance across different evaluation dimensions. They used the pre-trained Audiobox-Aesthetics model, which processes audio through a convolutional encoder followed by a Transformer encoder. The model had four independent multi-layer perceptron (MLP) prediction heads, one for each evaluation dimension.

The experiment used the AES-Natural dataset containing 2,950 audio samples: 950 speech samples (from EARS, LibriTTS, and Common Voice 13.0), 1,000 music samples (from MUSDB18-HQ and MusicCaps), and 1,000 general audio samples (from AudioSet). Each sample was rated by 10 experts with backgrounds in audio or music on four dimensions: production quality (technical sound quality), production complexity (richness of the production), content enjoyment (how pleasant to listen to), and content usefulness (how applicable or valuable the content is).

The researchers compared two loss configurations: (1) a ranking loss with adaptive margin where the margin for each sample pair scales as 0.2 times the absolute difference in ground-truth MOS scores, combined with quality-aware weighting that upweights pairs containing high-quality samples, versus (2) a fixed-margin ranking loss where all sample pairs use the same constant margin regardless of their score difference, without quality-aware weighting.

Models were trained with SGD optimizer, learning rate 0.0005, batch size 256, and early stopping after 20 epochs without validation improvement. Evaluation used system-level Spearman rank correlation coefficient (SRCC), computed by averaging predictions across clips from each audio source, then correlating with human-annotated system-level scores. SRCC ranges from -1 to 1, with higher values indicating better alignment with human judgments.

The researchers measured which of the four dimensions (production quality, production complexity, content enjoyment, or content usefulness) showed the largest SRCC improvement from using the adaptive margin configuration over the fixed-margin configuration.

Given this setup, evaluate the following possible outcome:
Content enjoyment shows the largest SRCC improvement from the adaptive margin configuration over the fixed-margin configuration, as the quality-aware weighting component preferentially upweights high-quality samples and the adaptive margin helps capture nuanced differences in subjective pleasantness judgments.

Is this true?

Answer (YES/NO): NO